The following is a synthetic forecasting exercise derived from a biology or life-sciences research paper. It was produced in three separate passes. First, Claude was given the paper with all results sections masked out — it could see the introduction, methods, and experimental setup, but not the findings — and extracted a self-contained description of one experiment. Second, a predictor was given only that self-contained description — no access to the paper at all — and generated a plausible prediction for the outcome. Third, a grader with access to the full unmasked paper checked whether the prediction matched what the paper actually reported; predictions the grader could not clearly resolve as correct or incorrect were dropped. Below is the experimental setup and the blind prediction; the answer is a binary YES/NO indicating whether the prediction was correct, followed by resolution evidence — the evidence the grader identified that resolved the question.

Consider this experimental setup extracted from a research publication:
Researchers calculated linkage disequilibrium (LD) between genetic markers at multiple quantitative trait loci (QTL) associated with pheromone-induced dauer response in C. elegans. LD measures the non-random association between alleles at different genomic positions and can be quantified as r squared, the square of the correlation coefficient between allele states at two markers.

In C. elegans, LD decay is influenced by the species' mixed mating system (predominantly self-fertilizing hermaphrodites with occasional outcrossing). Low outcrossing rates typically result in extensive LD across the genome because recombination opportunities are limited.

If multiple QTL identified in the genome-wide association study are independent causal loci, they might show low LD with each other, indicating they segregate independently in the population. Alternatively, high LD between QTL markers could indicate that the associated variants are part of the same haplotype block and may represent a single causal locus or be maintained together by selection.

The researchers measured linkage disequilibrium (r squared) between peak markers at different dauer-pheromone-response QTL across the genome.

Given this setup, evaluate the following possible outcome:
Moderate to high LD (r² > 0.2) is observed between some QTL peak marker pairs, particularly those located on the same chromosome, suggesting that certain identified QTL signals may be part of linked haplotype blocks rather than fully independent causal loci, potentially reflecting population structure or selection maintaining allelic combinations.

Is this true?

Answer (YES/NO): NO